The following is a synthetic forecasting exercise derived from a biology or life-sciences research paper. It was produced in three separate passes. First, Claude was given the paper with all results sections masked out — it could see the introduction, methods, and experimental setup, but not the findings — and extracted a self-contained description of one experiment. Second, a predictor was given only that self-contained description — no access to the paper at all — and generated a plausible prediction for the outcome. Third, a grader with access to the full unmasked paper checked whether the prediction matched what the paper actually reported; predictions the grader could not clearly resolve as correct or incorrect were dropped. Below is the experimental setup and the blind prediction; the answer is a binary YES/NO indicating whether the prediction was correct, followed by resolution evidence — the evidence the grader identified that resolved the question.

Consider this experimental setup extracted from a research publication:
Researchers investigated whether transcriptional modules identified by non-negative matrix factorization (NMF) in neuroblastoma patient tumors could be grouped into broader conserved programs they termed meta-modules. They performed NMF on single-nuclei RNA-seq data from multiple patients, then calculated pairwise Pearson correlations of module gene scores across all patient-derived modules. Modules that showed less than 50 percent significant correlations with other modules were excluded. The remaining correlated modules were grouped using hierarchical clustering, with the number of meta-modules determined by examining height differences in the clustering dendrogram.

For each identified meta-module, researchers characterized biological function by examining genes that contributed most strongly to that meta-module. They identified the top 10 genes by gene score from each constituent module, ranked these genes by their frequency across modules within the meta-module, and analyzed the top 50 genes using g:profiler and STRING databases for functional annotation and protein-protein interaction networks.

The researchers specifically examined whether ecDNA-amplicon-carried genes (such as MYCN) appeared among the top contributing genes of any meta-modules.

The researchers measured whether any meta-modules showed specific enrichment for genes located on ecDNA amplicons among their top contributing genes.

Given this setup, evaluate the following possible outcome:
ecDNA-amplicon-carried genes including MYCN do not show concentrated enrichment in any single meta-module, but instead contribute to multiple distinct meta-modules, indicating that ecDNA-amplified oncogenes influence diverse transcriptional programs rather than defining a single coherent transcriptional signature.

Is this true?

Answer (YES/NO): NO